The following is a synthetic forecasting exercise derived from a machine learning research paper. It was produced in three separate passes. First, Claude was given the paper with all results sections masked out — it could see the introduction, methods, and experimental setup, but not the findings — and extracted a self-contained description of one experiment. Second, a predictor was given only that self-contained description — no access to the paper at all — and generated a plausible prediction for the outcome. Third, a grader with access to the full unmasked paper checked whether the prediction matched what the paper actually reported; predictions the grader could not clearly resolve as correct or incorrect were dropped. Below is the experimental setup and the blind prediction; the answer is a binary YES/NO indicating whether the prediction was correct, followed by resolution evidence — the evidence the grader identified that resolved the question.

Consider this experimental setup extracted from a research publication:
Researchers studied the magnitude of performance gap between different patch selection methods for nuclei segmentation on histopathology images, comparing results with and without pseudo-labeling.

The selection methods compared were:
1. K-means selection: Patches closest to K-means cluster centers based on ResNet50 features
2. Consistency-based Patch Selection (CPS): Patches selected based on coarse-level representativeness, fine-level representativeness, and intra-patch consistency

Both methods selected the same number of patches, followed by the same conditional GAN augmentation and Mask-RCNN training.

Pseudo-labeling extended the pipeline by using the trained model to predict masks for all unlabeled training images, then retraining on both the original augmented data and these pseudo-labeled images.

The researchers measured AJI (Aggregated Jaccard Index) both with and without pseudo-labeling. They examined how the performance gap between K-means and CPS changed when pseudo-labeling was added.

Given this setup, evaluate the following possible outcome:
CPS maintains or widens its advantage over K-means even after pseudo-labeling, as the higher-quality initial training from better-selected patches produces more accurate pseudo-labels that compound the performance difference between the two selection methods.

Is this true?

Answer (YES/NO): YES